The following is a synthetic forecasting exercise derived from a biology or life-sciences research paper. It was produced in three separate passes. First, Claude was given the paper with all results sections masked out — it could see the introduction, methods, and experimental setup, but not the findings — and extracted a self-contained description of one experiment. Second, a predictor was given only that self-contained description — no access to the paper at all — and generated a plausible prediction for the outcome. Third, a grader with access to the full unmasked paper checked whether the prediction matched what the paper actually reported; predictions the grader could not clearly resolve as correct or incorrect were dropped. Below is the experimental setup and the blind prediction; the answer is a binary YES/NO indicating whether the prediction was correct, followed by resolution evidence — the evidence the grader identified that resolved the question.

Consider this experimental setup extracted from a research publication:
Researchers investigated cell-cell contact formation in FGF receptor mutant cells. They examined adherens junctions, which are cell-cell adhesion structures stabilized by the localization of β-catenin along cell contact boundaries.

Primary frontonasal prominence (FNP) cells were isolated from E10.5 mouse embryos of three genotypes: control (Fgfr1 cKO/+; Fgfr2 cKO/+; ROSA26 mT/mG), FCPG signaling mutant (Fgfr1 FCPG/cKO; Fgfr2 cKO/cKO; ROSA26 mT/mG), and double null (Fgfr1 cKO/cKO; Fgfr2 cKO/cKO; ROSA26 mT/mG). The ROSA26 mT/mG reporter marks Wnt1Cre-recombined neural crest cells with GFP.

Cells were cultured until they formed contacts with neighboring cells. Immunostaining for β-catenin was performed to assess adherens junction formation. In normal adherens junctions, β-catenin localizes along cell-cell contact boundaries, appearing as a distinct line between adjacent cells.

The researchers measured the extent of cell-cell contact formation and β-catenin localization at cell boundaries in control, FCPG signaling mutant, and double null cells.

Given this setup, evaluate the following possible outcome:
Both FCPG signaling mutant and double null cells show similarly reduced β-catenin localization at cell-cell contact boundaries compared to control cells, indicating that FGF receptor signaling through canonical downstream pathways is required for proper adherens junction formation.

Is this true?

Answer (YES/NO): NO